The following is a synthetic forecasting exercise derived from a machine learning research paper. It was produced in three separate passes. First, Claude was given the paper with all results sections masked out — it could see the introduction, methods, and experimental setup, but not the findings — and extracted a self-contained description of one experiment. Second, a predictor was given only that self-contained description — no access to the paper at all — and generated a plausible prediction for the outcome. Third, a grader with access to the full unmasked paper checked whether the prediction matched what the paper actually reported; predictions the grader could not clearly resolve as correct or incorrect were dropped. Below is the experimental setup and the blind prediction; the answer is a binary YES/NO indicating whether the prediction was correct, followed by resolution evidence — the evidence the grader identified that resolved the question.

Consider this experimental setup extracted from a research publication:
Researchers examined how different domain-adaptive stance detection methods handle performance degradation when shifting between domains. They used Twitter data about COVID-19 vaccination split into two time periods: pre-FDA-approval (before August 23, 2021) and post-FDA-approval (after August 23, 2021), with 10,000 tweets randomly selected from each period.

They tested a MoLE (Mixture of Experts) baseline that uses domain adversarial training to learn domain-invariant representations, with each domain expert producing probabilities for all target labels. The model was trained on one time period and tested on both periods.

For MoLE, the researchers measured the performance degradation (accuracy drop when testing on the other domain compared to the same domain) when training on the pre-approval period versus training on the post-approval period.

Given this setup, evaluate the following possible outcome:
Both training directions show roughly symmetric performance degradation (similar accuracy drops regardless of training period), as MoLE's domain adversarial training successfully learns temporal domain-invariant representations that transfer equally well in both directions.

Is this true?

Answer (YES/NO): NO